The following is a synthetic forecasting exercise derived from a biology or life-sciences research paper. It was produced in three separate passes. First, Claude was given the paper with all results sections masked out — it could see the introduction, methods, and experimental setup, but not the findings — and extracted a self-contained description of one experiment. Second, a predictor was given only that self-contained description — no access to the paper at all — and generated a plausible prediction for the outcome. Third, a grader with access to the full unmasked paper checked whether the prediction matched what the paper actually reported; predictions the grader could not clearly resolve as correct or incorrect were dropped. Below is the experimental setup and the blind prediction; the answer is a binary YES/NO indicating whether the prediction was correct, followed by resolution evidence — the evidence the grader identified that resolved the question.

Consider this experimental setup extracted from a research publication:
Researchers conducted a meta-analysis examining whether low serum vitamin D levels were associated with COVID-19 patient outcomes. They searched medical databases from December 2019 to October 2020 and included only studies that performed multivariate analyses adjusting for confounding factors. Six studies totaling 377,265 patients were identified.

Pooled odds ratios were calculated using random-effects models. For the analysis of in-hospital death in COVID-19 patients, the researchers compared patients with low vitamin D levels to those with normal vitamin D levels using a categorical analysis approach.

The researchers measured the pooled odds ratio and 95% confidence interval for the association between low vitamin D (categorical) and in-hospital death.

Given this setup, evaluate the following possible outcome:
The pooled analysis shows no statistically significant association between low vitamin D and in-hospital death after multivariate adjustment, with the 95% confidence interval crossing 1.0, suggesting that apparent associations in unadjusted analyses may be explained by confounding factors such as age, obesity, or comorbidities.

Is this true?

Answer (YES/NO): YES